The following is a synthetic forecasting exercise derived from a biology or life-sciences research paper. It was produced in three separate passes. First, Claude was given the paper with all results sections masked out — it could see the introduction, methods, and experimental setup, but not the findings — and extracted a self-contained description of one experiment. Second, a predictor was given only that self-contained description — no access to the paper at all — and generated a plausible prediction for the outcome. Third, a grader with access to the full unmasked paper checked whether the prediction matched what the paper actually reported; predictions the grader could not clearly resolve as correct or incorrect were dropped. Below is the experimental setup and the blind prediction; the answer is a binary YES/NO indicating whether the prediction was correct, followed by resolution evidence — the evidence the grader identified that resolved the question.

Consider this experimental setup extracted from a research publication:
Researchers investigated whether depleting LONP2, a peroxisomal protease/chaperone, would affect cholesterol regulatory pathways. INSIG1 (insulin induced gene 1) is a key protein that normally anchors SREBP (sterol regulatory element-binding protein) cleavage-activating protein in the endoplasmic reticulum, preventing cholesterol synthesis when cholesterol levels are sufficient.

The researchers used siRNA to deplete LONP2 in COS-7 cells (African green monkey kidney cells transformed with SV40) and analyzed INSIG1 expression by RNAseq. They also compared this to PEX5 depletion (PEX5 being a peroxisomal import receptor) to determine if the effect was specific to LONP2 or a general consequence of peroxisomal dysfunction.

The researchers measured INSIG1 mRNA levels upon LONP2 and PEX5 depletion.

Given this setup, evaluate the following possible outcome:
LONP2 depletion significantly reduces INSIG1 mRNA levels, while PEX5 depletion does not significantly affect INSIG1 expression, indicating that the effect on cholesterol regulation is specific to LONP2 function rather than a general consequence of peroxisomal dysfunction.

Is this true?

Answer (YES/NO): NO